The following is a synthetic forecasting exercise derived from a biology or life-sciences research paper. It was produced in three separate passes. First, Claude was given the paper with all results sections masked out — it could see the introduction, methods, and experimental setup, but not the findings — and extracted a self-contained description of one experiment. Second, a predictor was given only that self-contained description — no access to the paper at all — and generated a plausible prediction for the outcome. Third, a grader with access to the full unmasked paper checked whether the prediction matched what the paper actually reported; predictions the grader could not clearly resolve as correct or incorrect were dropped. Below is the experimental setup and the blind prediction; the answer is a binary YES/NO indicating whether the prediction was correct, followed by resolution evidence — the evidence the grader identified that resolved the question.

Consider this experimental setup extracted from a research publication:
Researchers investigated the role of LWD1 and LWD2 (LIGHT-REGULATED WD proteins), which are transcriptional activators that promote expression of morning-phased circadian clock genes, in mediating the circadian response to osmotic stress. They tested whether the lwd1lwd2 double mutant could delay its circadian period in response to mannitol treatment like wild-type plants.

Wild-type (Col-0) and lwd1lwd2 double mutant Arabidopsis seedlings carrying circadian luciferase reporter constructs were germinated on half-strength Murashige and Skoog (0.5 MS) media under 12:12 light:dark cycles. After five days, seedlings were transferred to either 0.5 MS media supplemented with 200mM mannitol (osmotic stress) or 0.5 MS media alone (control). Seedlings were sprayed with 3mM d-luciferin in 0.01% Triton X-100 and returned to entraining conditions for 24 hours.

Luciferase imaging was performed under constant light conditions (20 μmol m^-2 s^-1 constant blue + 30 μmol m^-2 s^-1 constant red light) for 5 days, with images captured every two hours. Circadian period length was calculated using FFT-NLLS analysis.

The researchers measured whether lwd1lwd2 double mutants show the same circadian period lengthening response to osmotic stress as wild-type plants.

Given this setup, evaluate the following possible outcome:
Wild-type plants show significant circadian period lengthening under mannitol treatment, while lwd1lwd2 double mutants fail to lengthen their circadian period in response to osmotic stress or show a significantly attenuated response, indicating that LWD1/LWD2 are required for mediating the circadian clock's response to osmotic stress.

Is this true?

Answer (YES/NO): YES